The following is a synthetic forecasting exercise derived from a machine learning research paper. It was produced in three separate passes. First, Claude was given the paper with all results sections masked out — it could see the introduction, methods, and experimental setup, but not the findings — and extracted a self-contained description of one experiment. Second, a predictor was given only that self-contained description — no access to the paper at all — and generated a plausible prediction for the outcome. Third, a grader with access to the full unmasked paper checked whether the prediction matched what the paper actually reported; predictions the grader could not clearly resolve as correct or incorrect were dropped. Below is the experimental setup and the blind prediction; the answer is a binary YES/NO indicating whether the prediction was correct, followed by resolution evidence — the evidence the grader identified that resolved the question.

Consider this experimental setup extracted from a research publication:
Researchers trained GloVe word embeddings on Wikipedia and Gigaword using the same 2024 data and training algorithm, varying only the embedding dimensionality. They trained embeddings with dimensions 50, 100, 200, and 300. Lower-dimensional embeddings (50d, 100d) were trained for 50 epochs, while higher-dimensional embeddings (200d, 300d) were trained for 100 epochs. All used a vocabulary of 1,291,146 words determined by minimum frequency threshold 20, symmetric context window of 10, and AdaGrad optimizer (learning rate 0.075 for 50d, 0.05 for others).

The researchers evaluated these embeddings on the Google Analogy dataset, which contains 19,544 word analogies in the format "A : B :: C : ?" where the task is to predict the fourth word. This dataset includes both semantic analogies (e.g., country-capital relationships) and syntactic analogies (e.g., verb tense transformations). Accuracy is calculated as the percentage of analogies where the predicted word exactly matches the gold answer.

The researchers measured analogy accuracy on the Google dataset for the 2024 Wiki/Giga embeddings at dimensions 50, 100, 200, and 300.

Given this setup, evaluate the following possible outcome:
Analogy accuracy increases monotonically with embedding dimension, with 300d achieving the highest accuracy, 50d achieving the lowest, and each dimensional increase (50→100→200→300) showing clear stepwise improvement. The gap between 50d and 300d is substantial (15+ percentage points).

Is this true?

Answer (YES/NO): YES